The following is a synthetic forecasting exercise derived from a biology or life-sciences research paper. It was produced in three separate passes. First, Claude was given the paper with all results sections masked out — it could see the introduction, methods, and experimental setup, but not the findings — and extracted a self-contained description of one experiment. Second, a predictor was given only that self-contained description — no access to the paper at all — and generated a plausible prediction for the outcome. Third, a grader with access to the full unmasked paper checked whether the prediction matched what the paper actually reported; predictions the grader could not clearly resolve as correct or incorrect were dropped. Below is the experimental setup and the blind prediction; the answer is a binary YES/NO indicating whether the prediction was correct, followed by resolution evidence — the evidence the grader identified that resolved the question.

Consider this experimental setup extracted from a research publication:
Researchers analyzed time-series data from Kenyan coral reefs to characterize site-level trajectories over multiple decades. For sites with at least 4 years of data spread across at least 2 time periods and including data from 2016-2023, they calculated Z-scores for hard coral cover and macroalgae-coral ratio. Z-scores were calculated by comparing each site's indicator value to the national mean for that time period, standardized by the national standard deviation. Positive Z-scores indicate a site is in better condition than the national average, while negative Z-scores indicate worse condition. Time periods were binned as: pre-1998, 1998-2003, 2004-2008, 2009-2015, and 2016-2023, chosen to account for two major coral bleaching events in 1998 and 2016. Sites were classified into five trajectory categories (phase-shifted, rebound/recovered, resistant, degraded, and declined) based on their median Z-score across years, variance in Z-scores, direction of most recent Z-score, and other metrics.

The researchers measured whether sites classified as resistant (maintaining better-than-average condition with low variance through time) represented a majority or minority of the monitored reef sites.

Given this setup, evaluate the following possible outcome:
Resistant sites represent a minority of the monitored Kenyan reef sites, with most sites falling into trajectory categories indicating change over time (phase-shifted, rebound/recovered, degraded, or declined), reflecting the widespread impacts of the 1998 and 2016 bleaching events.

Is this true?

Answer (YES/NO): YES